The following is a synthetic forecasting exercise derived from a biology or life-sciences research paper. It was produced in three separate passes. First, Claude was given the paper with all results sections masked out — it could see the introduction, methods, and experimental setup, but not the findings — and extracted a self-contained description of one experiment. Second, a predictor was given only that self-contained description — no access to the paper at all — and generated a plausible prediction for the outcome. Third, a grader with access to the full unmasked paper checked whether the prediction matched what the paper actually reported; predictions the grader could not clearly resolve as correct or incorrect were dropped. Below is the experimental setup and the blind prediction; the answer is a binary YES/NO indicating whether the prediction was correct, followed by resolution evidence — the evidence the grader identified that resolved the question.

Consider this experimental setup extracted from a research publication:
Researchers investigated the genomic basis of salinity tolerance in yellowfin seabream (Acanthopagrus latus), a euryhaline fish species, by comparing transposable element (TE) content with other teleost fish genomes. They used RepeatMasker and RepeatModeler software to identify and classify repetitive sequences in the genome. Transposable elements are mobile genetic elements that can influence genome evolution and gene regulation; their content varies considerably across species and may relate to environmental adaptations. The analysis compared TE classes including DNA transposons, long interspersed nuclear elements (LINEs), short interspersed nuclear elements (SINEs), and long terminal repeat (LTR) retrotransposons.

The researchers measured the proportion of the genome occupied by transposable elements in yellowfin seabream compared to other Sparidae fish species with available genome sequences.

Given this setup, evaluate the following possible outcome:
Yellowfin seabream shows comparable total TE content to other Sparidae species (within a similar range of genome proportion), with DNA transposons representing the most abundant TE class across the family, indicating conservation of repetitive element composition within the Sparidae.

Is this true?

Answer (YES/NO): NO